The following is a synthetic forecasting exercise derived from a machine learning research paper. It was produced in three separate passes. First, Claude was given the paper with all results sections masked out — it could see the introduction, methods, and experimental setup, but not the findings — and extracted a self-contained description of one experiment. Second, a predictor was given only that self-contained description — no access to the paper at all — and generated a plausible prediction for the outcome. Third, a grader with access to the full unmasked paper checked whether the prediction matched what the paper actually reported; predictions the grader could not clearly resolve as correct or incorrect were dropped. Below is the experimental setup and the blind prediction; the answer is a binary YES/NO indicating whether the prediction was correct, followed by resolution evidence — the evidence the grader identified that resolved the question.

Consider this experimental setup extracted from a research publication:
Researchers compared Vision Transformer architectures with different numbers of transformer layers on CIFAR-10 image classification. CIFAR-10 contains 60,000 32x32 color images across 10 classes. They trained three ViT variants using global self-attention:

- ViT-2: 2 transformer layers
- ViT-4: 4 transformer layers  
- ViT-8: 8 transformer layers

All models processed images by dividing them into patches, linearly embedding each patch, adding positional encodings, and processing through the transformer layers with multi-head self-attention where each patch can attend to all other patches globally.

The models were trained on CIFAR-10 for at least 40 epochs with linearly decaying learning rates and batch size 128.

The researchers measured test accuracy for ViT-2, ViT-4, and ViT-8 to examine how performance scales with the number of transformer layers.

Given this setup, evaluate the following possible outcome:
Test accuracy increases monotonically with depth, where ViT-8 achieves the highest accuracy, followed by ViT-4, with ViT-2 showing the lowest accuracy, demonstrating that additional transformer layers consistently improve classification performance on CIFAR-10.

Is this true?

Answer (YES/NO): NO